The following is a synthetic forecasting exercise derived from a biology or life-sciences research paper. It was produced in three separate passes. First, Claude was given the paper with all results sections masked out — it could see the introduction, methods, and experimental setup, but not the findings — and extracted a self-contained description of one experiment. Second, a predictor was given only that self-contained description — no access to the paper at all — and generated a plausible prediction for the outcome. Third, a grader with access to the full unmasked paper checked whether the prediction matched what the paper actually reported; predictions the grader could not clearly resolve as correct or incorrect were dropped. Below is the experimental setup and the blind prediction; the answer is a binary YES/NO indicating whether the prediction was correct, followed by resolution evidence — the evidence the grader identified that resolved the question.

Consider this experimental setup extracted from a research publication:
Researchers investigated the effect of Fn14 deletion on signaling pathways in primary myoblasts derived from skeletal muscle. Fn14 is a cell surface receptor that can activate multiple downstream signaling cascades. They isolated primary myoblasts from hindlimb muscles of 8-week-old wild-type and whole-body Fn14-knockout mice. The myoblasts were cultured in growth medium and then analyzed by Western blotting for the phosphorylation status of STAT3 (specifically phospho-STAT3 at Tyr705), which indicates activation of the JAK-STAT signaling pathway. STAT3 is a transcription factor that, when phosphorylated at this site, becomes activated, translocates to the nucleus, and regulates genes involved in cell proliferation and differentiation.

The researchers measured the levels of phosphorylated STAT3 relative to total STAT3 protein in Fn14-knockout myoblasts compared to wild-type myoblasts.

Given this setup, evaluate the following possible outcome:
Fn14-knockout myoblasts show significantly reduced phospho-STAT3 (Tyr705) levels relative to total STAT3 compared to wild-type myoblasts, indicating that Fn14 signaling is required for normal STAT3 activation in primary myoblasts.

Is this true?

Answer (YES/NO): NO